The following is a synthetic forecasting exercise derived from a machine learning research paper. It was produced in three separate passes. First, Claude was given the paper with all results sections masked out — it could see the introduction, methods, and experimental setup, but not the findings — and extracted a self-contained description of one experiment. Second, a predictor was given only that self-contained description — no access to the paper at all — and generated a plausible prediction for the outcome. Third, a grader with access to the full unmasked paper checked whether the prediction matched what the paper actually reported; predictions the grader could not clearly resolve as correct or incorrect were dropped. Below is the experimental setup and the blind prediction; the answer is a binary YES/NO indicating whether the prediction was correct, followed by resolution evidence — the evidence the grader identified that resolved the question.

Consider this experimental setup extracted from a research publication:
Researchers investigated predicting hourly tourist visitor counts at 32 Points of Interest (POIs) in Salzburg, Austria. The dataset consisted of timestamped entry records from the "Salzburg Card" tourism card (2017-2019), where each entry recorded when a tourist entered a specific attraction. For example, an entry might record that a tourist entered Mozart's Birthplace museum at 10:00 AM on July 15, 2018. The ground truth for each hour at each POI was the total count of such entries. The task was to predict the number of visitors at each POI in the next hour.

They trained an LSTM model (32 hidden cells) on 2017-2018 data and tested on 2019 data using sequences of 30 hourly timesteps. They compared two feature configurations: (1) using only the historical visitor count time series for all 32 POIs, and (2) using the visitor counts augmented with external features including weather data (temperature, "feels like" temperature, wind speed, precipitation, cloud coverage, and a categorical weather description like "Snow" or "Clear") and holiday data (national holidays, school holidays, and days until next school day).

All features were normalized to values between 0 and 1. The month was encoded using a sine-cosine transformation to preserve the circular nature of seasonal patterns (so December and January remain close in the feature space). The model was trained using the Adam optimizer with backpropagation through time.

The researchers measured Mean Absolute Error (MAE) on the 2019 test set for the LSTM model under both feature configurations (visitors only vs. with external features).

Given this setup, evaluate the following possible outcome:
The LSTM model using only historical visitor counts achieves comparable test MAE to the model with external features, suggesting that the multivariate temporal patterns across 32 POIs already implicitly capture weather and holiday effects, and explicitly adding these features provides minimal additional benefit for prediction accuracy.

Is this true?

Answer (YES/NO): YES